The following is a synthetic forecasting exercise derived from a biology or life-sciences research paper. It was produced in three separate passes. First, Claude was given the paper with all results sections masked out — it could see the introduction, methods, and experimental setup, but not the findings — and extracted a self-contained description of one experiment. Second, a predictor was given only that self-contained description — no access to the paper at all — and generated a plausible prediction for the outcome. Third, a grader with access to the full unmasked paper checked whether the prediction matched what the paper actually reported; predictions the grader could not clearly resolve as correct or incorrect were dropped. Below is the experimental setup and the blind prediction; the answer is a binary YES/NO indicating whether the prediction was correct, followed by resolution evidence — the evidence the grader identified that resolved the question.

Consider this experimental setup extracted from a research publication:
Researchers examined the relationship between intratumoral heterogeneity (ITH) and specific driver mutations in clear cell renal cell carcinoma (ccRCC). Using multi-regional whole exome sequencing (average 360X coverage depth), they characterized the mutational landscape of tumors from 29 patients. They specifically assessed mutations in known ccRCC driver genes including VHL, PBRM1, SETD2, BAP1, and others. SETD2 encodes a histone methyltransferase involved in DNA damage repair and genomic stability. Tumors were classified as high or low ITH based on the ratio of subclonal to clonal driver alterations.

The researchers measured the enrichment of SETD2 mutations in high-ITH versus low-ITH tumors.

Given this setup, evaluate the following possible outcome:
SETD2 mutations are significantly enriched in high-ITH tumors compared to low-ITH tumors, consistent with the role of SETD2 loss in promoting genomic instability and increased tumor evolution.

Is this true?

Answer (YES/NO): YES